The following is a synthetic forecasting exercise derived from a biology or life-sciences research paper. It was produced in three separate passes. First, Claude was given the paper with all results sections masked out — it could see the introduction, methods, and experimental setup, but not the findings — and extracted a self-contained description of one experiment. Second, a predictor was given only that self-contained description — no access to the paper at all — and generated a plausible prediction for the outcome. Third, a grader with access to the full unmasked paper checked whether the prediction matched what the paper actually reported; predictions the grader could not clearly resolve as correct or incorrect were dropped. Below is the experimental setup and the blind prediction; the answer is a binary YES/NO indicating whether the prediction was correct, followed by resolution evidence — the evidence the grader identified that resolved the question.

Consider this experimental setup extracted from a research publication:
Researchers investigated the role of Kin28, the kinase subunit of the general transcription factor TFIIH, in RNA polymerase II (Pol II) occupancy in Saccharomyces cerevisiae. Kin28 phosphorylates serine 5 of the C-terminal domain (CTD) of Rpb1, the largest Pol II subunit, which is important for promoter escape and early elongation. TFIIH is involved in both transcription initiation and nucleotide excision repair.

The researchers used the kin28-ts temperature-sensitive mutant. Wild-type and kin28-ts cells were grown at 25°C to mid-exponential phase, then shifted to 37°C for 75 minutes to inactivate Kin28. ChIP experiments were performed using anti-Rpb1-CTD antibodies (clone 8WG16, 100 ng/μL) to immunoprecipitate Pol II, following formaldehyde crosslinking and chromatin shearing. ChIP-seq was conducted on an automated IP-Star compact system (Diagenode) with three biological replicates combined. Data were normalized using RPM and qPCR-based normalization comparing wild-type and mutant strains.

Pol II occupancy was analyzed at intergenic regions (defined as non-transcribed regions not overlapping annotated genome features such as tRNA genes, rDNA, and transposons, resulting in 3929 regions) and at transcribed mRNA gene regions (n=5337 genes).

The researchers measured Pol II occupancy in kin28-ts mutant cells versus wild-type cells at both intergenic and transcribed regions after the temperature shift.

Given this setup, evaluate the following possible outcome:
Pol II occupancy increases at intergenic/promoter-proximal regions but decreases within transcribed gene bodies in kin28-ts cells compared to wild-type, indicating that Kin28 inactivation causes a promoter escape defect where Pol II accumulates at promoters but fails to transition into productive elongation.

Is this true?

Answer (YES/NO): NO